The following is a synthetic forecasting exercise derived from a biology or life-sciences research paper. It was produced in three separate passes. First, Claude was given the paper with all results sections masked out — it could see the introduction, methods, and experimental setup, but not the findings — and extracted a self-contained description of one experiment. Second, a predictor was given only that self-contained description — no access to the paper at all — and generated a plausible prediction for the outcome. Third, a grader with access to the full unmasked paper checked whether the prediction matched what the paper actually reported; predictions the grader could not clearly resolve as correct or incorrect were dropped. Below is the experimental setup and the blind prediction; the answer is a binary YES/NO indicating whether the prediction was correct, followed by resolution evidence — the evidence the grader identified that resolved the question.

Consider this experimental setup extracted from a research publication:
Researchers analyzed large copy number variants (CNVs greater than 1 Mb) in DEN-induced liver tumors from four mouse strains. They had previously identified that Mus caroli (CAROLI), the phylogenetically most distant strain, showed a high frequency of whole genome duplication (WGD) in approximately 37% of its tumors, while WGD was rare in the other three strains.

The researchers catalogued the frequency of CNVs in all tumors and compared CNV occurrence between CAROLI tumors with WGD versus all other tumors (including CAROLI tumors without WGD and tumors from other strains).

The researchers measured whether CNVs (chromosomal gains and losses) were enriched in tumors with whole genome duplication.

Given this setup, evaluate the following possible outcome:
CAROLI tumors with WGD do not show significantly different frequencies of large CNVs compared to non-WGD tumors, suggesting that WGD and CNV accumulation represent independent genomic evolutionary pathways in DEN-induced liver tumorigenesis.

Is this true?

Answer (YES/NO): NO